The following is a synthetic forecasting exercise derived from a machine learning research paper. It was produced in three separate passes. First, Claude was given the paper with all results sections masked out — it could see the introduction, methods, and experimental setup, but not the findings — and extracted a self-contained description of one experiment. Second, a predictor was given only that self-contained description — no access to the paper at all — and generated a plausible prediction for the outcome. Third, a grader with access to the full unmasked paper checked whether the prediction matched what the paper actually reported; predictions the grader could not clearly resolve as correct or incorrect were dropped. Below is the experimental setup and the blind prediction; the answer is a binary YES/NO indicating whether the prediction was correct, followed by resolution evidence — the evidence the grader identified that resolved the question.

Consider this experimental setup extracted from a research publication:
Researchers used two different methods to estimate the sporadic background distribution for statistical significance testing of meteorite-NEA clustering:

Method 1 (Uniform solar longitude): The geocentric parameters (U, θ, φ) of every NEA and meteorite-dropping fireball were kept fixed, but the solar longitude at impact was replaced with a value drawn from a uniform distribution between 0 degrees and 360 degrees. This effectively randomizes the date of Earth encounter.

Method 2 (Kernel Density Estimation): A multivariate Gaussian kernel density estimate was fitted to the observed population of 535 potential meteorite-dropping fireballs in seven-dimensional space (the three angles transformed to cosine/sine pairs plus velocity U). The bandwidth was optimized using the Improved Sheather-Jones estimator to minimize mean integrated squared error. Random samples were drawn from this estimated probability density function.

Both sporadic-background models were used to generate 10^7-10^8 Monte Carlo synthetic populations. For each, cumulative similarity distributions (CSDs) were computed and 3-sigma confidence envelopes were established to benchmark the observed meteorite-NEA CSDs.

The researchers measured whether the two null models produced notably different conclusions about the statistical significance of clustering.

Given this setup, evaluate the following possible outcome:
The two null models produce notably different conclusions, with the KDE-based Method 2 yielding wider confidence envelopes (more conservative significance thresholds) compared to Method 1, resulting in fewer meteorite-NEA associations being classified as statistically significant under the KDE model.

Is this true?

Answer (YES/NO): NO